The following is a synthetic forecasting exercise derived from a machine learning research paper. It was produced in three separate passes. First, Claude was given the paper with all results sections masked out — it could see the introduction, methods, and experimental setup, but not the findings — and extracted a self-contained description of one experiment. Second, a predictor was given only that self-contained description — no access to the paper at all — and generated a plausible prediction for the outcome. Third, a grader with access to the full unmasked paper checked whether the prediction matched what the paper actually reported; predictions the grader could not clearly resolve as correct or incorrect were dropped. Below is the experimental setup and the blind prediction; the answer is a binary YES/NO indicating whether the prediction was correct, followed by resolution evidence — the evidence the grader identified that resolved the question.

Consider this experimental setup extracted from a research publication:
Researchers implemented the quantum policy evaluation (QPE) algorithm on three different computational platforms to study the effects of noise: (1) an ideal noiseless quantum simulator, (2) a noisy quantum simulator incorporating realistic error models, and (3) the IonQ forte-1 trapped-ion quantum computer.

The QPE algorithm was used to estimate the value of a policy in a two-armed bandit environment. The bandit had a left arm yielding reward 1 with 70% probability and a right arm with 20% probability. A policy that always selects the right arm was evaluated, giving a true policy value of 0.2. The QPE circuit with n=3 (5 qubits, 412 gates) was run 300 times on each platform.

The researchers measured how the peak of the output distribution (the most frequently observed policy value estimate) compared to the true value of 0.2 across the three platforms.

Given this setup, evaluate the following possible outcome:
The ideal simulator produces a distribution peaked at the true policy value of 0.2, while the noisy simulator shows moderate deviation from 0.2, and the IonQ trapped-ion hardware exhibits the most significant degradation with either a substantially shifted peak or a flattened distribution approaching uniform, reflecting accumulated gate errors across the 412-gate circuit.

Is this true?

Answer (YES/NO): NO